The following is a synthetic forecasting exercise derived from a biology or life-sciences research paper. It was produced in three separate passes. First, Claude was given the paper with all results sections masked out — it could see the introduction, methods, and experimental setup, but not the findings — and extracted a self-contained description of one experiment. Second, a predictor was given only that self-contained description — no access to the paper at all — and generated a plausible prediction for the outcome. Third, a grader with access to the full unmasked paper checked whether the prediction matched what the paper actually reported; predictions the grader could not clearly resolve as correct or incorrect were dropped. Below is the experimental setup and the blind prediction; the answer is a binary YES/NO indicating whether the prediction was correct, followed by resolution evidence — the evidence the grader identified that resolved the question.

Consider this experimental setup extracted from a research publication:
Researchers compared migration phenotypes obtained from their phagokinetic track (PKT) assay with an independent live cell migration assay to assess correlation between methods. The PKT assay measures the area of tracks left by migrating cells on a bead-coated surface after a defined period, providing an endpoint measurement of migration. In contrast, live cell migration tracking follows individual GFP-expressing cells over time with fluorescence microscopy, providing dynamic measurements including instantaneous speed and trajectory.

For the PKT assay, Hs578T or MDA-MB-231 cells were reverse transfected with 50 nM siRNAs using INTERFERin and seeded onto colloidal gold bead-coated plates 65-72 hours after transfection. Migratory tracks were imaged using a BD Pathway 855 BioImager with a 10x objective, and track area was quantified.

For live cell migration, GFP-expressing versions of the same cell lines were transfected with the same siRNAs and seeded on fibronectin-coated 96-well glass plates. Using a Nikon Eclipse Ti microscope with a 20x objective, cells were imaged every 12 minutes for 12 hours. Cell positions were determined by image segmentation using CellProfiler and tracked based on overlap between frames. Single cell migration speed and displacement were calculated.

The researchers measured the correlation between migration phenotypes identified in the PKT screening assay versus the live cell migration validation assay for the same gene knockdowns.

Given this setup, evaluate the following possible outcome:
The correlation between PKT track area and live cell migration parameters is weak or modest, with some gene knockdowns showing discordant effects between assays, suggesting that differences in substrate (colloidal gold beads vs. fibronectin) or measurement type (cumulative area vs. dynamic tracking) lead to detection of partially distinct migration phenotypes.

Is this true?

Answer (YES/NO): NO